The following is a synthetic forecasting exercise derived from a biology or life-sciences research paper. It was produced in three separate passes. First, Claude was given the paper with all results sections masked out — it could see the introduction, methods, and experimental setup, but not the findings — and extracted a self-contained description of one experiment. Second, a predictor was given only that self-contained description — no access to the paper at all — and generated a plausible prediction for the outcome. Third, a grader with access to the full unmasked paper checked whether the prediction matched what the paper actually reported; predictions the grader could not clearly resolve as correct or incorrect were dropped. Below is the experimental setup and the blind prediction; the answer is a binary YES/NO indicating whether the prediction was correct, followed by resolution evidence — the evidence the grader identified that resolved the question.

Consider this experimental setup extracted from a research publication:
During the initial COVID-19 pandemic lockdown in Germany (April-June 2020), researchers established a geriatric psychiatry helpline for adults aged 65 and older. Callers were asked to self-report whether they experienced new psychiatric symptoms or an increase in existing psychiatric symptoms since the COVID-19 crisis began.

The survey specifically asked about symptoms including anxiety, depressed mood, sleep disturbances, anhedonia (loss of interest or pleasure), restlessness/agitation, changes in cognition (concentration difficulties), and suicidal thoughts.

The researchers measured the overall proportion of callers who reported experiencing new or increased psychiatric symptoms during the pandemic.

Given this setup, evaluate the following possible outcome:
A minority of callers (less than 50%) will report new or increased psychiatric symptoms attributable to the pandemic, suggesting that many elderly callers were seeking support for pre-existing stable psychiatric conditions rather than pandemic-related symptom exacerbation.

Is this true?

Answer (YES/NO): NO